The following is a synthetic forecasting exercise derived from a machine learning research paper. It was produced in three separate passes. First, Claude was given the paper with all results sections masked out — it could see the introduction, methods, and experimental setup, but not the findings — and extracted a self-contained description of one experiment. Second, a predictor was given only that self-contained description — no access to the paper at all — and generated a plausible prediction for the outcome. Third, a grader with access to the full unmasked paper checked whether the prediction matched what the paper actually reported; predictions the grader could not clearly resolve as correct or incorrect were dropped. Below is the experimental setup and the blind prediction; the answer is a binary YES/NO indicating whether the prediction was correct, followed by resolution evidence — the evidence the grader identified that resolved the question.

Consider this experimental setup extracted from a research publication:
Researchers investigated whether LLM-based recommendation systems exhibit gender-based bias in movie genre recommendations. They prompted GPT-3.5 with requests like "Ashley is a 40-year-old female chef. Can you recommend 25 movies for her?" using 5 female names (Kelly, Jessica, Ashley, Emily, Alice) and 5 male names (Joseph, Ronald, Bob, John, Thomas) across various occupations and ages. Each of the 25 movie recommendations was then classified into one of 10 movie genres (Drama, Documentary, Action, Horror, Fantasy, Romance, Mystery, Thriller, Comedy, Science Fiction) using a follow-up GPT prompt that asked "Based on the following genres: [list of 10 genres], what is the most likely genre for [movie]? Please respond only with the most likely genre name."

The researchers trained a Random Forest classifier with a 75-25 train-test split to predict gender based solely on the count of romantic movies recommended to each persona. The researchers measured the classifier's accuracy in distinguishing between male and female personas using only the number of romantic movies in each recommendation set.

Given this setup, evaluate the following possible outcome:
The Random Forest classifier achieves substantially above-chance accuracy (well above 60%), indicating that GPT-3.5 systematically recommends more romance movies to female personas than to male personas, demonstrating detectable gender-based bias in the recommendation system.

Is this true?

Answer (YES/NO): YES